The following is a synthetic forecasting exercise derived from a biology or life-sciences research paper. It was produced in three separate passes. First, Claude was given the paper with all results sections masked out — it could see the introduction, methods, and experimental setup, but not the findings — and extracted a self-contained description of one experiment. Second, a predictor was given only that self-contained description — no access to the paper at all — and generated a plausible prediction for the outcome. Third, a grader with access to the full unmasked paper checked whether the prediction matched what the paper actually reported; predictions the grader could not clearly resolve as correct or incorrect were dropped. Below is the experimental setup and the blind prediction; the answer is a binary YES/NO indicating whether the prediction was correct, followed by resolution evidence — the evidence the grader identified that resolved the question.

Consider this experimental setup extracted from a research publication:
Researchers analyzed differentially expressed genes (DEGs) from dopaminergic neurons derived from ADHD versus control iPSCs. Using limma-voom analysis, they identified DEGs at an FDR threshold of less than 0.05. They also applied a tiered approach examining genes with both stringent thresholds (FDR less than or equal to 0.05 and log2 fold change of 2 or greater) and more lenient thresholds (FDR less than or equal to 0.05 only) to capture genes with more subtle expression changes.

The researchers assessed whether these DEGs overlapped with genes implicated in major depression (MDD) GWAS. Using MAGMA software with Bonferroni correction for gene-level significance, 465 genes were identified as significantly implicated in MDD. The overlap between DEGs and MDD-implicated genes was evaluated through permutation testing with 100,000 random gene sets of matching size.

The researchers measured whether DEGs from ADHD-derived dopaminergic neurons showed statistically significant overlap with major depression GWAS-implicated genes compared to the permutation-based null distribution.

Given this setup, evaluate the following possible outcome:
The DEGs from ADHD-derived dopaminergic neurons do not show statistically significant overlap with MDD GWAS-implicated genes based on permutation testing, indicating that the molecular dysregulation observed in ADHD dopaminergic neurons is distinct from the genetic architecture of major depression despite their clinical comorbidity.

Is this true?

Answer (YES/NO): NO